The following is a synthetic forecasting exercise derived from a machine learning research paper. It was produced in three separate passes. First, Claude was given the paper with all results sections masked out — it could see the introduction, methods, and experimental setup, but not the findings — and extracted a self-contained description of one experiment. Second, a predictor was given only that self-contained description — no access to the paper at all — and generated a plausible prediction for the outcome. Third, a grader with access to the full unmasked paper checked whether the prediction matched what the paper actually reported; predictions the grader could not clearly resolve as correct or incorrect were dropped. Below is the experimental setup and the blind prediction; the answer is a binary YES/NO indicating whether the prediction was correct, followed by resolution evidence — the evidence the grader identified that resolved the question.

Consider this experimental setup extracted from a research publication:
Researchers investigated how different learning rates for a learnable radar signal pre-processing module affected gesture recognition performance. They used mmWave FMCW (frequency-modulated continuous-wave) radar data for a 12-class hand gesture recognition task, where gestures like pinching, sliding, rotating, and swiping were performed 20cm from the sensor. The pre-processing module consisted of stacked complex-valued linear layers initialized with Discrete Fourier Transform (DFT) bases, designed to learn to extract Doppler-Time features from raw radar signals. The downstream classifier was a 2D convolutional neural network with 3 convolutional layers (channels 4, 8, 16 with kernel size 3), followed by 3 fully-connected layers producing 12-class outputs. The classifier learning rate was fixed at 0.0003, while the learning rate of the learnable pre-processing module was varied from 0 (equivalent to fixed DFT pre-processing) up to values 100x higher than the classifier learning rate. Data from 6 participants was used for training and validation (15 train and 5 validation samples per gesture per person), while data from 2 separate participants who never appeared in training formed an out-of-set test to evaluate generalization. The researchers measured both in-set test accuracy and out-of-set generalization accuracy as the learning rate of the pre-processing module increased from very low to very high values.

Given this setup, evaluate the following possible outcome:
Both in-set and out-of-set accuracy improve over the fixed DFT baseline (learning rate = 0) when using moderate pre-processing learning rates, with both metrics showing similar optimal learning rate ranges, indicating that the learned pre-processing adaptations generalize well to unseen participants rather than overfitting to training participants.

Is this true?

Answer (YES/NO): NO